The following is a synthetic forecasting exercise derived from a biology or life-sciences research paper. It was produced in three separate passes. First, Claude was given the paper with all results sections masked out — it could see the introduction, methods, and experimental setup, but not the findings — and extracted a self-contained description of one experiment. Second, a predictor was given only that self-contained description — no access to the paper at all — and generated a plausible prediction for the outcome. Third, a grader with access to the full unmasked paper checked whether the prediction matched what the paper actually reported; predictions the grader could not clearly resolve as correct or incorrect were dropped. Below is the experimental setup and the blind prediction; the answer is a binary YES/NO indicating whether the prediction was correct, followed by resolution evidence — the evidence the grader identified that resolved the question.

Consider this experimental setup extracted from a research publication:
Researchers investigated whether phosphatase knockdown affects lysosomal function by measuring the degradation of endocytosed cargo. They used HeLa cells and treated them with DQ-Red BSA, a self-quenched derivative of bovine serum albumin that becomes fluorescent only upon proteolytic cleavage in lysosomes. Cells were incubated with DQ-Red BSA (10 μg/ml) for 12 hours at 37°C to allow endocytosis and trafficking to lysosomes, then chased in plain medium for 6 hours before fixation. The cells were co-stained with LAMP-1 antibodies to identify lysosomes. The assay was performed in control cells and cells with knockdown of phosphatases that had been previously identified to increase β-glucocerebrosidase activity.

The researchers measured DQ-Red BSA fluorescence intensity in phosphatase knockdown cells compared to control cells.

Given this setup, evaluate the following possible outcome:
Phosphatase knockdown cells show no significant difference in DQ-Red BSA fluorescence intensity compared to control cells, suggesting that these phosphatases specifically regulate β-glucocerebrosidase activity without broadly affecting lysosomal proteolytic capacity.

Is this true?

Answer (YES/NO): YES